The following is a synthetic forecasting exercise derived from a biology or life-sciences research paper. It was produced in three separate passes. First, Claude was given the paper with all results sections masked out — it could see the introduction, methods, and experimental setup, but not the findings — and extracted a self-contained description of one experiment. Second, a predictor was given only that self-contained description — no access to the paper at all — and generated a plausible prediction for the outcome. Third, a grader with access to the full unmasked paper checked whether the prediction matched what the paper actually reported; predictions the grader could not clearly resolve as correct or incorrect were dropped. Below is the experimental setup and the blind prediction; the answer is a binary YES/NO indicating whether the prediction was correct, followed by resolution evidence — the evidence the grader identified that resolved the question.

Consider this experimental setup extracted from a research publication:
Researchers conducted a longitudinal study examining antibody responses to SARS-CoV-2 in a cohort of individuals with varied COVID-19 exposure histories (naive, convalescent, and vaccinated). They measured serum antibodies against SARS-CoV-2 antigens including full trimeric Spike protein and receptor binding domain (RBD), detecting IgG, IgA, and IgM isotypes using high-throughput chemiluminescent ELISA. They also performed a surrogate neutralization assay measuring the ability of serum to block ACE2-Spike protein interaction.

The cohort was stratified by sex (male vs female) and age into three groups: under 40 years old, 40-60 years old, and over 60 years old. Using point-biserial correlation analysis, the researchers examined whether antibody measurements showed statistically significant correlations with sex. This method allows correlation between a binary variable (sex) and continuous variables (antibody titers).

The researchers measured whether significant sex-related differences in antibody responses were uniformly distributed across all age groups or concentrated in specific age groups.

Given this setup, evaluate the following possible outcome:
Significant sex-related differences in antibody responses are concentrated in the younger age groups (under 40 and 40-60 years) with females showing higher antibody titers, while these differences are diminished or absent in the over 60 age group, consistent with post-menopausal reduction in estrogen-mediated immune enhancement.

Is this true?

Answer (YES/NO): NO